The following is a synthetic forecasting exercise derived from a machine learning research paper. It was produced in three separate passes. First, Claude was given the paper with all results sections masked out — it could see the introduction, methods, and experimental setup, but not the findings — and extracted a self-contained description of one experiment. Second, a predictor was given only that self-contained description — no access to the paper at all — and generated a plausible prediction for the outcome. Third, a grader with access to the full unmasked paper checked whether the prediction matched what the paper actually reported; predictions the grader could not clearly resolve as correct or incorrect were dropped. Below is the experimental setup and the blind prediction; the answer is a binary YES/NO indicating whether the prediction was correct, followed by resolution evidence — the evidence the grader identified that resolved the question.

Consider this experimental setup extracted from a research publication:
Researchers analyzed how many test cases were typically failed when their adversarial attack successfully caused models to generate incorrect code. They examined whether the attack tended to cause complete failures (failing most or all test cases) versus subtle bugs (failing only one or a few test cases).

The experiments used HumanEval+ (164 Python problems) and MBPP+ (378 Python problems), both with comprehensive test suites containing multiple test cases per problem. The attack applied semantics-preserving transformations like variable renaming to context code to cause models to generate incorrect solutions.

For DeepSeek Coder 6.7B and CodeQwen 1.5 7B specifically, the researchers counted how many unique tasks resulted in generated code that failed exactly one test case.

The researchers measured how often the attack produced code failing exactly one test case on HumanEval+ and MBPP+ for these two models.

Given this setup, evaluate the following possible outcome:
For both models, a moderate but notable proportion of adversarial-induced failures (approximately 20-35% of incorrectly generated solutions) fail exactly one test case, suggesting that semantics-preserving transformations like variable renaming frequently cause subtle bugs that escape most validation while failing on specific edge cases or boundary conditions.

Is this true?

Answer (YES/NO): NO